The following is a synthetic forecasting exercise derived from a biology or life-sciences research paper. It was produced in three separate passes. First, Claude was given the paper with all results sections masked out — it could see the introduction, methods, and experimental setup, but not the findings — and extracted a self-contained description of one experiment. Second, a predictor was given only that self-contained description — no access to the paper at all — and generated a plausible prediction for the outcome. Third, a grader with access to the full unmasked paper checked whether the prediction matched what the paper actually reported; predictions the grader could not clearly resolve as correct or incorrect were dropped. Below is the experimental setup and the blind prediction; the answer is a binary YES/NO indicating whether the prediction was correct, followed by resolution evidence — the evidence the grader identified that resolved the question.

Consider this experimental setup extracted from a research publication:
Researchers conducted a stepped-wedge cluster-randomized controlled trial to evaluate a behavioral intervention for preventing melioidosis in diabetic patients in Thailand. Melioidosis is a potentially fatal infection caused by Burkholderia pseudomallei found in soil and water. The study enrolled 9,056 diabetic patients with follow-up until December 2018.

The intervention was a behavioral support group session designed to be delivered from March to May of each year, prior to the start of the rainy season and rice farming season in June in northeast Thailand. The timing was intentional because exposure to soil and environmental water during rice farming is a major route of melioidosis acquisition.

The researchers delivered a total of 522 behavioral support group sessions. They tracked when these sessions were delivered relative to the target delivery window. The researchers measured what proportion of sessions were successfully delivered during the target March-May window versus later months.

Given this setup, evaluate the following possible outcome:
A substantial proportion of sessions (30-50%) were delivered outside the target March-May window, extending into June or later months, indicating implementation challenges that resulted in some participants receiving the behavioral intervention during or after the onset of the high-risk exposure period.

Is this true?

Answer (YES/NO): NO